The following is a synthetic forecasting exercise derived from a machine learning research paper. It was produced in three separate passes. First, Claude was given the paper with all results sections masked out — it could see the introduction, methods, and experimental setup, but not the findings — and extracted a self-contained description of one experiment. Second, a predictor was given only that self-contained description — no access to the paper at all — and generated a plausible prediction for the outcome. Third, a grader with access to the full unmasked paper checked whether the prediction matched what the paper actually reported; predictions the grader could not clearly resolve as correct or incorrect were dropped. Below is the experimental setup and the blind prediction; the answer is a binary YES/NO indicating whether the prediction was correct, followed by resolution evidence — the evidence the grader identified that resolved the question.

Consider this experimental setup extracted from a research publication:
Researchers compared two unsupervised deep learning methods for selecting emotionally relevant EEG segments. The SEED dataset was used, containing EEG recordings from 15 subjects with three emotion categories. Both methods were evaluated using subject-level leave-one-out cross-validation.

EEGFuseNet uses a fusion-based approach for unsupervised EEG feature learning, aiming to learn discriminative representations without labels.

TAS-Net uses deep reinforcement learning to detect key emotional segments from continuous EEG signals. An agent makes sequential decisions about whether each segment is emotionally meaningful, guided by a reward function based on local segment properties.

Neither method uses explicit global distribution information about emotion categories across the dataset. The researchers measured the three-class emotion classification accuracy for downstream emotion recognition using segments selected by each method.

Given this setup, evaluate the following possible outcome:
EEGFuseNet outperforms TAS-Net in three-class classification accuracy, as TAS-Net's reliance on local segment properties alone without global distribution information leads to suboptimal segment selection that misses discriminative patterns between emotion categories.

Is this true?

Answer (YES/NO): NO